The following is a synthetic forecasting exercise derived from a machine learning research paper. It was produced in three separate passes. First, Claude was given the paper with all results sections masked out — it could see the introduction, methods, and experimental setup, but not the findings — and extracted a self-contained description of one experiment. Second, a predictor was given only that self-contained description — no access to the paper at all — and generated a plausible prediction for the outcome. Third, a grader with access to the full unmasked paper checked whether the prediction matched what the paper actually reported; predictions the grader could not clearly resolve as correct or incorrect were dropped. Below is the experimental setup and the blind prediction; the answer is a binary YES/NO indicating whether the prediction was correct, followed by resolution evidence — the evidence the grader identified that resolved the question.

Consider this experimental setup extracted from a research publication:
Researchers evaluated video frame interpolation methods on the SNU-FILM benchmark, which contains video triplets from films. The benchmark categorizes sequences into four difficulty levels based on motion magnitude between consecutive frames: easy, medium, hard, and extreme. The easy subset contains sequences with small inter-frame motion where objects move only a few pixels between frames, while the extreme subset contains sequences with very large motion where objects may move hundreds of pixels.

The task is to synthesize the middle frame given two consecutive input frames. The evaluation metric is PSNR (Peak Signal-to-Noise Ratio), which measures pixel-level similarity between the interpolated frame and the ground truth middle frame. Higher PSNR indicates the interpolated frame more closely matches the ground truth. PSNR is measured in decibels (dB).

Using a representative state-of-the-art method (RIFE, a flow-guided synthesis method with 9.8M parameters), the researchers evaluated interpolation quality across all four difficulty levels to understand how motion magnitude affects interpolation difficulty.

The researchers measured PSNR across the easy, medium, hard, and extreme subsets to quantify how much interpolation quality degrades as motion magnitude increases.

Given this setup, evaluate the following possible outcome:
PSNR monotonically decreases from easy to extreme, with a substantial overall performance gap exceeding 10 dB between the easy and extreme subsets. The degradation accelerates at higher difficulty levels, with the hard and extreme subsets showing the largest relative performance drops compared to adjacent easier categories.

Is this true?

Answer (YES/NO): NO